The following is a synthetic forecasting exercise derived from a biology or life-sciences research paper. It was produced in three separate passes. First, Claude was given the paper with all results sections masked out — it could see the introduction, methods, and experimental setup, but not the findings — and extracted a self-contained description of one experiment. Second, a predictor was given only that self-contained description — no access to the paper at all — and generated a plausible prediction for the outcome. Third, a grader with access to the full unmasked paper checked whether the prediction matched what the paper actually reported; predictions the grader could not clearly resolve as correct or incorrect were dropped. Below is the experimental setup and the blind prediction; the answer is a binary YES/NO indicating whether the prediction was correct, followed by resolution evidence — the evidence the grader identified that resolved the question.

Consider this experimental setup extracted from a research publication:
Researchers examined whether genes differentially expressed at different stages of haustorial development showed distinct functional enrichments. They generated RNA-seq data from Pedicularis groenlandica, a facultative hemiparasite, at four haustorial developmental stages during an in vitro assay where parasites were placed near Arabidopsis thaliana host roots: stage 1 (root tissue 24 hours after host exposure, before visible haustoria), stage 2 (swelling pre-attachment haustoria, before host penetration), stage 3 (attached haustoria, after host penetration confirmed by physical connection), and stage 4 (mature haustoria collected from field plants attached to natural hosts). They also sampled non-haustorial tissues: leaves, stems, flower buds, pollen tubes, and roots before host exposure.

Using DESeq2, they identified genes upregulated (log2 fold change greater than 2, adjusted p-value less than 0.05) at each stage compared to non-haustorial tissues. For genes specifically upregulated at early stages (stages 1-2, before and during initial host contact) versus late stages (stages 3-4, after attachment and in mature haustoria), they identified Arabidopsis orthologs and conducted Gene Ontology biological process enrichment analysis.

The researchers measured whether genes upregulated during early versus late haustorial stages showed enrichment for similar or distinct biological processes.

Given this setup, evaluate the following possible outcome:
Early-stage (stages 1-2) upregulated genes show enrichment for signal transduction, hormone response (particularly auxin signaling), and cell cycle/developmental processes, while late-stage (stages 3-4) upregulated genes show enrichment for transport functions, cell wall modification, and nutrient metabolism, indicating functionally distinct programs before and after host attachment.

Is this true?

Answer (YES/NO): NO